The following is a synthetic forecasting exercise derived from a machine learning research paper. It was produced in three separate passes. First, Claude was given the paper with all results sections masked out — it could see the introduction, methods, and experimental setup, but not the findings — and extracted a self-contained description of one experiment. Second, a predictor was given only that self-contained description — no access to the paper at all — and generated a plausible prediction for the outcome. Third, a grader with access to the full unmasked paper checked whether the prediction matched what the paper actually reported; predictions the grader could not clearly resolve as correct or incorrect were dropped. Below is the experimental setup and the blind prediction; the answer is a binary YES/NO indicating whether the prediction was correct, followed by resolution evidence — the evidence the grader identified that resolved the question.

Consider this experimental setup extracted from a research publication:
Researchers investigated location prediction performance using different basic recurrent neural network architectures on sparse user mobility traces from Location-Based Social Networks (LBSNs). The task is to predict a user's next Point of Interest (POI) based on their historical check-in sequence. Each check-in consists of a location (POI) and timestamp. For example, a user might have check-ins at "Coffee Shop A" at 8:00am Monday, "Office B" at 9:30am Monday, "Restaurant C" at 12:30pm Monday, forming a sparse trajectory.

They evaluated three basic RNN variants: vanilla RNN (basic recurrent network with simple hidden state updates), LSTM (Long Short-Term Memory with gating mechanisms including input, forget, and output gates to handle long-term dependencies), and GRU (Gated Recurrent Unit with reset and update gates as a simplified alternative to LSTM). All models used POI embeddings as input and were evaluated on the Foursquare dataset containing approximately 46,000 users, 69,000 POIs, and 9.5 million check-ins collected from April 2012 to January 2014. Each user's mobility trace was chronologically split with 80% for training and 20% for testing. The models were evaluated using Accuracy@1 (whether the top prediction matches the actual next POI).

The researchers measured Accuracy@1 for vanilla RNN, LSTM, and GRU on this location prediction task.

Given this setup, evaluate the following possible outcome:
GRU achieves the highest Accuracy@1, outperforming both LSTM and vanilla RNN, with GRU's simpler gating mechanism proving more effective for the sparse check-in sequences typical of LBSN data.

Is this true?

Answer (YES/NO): NO